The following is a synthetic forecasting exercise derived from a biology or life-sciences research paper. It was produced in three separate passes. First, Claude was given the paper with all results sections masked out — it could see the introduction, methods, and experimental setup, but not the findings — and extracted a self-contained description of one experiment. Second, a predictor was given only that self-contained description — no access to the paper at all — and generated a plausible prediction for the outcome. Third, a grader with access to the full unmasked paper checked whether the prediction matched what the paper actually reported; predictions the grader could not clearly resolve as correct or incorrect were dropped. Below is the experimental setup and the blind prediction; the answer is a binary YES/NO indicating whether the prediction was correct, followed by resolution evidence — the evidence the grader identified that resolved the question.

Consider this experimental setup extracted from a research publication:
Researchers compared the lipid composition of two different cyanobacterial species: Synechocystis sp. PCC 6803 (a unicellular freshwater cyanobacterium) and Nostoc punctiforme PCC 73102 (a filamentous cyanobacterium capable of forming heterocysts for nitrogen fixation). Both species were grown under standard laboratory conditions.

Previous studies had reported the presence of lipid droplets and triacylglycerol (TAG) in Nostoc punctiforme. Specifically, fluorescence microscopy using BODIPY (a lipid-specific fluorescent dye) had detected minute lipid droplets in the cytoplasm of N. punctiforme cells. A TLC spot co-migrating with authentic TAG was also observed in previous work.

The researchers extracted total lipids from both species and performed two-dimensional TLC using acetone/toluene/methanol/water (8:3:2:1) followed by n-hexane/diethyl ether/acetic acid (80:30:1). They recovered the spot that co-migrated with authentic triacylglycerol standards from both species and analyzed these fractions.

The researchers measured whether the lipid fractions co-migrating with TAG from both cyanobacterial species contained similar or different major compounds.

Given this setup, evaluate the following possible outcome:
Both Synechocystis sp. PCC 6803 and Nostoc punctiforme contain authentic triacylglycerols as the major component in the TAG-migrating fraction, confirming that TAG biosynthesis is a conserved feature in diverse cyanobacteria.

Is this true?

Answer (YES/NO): NO